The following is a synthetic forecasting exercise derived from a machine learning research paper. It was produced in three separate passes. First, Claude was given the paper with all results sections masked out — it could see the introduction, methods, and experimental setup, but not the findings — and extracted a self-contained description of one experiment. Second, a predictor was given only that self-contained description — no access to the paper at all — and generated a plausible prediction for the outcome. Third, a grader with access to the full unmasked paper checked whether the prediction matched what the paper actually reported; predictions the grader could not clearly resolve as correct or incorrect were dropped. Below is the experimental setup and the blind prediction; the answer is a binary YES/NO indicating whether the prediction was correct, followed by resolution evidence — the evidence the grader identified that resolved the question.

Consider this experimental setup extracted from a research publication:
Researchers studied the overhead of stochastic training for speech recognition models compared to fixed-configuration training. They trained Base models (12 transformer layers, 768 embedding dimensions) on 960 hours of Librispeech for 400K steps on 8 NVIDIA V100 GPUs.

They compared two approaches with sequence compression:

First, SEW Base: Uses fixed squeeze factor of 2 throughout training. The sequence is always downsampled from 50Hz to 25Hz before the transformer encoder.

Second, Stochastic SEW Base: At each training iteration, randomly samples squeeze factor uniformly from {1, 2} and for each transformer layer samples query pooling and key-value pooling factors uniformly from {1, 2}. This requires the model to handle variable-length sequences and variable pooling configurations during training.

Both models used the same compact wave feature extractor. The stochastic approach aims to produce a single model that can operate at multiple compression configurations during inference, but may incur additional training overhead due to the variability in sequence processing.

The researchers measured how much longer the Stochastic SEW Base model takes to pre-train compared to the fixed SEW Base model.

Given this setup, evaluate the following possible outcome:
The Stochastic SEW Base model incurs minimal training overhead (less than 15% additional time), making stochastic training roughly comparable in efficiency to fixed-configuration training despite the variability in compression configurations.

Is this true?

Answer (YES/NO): NO